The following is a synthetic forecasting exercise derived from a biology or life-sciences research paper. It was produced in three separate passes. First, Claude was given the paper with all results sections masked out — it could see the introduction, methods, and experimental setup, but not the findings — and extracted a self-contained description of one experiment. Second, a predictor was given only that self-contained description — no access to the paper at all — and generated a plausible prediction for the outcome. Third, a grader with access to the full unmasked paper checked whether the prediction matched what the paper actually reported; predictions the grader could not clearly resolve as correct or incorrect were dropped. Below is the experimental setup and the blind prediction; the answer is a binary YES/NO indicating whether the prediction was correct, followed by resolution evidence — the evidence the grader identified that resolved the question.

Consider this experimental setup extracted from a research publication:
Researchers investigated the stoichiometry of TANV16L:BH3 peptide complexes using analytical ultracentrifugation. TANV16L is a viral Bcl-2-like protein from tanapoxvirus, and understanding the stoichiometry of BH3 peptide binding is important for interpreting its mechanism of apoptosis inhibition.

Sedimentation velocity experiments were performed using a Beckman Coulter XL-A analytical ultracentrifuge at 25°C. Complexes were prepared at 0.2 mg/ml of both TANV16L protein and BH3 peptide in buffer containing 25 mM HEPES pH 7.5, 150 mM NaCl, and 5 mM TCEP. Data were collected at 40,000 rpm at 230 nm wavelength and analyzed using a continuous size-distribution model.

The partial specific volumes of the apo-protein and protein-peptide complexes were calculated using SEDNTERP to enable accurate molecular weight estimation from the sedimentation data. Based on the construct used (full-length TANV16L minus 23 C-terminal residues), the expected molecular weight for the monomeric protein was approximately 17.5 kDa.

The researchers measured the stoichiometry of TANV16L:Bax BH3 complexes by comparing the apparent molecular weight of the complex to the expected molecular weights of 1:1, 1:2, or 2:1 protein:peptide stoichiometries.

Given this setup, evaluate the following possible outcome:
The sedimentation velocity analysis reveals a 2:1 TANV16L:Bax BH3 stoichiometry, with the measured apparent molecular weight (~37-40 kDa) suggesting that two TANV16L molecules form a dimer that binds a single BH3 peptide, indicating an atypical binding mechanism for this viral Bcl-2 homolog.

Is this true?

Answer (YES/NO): NO